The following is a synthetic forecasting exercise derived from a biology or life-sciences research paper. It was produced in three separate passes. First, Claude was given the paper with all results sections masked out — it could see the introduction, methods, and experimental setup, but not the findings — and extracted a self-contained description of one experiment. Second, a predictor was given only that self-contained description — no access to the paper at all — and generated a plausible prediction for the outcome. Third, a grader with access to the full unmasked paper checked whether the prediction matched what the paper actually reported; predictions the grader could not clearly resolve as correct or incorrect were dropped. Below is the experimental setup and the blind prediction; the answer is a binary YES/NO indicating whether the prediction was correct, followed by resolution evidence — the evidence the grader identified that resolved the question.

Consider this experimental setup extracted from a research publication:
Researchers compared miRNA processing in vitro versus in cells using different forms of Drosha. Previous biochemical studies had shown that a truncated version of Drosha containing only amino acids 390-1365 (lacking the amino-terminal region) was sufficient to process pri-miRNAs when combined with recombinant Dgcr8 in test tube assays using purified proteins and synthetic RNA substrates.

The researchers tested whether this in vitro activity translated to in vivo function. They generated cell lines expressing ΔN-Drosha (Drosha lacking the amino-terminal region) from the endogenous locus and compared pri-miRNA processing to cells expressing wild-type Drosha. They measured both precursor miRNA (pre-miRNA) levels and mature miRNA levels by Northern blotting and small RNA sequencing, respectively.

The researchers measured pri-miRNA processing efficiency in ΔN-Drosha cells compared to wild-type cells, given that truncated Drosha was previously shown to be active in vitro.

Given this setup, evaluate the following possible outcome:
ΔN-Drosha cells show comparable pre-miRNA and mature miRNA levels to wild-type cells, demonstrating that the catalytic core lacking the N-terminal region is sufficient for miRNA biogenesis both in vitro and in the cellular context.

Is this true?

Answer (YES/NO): NO